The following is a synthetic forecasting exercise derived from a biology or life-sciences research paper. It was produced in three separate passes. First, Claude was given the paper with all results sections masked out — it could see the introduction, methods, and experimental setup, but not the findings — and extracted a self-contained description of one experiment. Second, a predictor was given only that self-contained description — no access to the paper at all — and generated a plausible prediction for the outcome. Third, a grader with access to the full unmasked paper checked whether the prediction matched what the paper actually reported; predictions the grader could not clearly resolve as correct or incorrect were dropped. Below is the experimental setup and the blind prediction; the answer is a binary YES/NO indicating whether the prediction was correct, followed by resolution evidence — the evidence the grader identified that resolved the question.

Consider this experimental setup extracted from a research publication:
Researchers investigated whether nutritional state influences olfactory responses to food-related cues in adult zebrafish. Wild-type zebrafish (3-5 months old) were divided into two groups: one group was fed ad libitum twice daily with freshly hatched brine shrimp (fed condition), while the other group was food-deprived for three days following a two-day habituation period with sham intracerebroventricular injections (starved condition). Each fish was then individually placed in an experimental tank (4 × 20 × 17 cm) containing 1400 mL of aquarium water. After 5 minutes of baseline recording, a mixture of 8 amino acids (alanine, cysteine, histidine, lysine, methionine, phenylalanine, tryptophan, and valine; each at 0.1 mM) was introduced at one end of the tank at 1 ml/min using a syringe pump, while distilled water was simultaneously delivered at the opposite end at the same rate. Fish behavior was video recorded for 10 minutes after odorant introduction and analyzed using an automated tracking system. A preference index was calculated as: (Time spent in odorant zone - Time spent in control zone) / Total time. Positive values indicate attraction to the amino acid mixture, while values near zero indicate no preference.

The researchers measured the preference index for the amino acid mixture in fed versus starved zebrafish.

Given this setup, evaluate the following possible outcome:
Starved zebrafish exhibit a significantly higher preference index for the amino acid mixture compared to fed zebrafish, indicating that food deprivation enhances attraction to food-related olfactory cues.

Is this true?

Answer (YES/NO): YES